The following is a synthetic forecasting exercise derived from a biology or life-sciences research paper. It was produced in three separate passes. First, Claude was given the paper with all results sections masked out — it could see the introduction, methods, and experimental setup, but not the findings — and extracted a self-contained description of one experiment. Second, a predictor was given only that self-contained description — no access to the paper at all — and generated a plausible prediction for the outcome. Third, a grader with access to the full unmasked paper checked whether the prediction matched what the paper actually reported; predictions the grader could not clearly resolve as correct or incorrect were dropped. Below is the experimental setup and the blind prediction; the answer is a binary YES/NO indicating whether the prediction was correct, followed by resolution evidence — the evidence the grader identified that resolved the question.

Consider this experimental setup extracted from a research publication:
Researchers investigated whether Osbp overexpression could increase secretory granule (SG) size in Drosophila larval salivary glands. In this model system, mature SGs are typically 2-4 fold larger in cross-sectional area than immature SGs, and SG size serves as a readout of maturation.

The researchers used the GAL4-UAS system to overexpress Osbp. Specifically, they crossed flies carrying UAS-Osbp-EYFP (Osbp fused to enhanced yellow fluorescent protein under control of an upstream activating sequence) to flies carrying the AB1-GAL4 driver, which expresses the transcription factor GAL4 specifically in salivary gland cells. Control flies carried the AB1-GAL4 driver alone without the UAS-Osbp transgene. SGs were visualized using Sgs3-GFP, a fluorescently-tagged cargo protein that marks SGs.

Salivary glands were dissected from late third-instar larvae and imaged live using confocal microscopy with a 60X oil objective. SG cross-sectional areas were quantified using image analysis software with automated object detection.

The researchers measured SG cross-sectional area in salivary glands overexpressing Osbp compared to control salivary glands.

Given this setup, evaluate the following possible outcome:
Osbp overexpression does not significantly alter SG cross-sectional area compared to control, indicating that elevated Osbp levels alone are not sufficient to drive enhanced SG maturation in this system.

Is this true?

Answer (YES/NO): NO